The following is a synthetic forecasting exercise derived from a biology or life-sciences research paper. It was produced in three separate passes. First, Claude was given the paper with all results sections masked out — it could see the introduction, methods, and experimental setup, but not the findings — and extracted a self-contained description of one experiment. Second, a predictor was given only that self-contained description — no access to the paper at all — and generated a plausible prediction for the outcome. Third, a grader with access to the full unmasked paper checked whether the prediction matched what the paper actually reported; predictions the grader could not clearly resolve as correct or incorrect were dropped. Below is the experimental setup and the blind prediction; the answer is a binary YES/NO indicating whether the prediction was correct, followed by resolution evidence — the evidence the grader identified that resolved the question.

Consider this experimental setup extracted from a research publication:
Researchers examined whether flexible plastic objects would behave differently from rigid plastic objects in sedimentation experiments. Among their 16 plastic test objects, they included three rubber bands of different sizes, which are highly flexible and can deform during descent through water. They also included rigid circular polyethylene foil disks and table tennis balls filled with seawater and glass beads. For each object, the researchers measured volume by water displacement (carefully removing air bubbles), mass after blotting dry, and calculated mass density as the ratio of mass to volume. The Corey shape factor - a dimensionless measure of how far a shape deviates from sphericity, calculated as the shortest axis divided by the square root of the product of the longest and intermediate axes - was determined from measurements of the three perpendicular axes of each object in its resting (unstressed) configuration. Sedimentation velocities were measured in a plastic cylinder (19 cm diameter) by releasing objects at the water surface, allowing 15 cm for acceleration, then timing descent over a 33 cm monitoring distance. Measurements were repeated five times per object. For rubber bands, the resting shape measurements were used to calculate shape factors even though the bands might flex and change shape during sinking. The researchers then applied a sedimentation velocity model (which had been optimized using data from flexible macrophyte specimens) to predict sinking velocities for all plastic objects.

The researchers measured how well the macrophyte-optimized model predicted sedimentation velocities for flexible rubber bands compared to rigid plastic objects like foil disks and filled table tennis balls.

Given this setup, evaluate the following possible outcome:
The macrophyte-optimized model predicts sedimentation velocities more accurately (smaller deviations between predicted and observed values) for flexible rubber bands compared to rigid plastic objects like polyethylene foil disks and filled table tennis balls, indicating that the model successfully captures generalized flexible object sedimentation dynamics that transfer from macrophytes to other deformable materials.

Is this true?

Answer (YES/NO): NO